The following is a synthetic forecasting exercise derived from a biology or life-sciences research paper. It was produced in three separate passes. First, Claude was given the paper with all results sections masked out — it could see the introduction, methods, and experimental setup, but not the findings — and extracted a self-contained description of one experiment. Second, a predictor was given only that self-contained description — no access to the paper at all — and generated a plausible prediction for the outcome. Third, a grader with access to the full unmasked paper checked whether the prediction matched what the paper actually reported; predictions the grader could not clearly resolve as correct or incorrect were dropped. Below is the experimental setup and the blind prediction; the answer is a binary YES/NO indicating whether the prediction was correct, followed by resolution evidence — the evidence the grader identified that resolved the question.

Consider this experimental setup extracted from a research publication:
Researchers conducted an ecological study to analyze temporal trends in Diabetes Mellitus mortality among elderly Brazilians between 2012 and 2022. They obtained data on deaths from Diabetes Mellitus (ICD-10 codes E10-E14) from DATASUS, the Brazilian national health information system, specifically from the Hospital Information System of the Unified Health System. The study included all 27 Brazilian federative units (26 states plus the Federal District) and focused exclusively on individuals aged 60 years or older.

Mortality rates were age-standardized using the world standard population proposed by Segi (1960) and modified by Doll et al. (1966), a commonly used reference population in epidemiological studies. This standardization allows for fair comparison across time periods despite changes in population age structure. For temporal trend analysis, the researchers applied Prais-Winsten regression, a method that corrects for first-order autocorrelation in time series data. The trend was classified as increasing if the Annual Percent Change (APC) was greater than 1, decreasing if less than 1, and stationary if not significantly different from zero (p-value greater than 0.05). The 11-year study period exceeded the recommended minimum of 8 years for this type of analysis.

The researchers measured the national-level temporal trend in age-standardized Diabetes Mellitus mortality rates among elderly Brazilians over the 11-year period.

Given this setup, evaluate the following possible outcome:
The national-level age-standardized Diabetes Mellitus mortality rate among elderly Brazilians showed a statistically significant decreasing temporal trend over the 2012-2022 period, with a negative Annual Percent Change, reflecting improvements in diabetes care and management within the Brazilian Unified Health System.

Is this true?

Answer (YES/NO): YES